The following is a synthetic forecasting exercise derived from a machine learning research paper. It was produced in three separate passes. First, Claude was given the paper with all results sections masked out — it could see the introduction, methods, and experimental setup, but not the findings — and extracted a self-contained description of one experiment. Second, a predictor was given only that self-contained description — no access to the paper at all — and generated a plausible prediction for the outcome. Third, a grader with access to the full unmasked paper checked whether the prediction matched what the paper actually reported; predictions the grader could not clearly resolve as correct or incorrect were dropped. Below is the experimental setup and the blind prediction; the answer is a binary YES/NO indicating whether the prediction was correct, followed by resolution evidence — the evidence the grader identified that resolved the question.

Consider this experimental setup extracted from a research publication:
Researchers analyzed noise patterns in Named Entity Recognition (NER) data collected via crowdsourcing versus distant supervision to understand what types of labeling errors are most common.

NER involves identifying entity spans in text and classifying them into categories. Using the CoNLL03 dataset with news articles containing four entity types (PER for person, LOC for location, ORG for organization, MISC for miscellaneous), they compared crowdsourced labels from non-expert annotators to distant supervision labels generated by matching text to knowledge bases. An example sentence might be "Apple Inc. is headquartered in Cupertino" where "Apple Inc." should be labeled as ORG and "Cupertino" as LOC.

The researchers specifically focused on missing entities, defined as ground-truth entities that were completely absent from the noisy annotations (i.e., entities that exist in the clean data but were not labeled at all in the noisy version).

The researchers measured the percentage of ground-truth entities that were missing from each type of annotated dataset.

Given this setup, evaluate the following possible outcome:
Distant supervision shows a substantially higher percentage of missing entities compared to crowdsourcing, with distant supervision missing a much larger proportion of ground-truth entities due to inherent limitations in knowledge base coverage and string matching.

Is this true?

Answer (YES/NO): NO